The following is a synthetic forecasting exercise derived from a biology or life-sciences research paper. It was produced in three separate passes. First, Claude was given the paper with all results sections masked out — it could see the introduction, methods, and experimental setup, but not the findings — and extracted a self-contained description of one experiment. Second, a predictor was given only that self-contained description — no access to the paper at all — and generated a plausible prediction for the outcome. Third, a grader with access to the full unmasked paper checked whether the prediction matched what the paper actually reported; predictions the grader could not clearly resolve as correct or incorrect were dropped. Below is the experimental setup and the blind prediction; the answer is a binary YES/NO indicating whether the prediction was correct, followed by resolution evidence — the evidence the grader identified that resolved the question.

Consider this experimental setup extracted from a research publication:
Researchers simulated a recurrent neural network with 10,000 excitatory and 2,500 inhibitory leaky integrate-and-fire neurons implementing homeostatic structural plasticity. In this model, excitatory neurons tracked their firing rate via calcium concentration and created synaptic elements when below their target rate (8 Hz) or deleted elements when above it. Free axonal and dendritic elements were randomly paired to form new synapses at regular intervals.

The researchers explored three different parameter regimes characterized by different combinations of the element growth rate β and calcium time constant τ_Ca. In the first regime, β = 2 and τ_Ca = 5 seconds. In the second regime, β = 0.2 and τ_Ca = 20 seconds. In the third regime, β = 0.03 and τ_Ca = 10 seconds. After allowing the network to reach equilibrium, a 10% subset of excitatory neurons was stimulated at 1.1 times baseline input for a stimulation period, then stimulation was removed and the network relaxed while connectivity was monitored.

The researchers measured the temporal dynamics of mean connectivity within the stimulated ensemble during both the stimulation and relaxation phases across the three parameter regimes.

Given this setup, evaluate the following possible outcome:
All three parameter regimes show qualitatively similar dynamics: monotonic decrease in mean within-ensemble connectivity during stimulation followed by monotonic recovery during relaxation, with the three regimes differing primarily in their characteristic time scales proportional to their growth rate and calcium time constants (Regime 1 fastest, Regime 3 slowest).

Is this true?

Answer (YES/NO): NO